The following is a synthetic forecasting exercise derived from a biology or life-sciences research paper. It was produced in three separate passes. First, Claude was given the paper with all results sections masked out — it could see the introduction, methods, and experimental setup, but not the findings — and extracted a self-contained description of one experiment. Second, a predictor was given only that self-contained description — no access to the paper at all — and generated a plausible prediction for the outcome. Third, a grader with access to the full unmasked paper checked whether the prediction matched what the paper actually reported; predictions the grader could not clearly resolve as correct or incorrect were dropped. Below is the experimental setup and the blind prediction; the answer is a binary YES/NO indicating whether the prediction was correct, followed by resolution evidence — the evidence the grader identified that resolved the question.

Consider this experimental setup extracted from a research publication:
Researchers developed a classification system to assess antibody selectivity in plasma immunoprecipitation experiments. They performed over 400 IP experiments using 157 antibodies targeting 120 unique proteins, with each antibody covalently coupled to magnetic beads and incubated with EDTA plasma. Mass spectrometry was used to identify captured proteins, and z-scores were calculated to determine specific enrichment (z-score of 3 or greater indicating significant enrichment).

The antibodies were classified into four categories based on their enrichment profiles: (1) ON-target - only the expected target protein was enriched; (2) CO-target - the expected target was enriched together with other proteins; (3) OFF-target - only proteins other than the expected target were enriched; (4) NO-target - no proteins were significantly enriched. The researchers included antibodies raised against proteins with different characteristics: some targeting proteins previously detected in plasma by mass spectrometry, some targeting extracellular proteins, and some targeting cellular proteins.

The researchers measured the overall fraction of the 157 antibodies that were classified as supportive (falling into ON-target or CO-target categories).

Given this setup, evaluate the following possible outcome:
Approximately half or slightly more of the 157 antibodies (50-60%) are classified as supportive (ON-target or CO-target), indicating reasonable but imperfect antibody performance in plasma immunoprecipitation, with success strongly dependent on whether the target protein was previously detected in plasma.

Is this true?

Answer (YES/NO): NO